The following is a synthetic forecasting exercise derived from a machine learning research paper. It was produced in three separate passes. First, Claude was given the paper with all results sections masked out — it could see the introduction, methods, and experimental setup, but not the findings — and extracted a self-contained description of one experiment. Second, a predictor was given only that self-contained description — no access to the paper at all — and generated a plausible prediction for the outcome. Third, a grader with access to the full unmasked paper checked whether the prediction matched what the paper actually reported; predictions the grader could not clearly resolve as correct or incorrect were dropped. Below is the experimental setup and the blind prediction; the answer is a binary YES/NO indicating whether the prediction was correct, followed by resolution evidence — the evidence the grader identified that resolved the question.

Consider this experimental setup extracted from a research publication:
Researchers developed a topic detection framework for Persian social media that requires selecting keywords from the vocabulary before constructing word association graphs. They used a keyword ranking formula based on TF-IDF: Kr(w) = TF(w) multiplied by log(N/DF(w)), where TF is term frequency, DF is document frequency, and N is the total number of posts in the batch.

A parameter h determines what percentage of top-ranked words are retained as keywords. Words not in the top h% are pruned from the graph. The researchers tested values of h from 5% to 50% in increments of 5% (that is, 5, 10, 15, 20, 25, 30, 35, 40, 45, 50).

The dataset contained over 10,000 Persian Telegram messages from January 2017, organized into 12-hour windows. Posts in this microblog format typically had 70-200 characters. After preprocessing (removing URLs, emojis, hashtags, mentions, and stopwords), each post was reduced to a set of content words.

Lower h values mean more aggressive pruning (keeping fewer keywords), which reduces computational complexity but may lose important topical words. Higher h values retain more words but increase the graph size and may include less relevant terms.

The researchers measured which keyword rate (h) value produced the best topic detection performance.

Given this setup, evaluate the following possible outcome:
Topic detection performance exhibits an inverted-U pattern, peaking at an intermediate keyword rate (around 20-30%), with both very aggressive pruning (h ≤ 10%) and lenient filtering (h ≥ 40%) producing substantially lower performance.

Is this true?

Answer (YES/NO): NO